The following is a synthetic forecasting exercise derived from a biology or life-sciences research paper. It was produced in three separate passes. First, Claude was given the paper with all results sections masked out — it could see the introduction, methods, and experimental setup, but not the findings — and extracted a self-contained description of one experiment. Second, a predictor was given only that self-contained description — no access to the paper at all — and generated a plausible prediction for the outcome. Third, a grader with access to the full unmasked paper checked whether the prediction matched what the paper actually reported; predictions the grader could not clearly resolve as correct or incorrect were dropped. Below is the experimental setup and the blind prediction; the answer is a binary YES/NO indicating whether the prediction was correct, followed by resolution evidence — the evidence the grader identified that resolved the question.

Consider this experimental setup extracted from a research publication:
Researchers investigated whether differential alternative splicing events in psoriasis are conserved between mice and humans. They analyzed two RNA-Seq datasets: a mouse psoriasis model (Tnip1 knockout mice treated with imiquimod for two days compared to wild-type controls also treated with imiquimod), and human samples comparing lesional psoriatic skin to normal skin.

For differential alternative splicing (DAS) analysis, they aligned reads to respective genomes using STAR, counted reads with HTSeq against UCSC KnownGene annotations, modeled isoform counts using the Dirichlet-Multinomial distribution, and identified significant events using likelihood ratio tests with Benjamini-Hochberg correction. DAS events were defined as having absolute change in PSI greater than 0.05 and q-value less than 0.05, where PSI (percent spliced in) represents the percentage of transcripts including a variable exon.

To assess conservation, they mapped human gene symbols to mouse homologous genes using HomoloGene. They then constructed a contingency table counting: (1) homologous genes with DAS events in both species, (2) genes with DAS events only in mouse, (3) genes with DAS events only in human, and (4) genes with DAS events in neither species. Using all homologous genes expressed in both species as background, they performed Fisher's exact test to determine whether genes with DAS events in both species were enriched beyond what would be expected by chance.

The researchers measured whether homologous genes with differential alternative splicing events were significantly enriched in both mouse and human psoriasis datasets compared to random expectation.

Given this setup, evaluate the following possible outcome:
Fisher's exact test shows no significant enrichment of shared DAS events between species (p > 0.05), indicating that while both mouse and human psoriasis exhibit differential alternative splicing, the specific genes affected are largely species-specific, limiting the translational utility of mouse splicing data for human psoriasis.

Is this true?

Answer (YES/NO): NO